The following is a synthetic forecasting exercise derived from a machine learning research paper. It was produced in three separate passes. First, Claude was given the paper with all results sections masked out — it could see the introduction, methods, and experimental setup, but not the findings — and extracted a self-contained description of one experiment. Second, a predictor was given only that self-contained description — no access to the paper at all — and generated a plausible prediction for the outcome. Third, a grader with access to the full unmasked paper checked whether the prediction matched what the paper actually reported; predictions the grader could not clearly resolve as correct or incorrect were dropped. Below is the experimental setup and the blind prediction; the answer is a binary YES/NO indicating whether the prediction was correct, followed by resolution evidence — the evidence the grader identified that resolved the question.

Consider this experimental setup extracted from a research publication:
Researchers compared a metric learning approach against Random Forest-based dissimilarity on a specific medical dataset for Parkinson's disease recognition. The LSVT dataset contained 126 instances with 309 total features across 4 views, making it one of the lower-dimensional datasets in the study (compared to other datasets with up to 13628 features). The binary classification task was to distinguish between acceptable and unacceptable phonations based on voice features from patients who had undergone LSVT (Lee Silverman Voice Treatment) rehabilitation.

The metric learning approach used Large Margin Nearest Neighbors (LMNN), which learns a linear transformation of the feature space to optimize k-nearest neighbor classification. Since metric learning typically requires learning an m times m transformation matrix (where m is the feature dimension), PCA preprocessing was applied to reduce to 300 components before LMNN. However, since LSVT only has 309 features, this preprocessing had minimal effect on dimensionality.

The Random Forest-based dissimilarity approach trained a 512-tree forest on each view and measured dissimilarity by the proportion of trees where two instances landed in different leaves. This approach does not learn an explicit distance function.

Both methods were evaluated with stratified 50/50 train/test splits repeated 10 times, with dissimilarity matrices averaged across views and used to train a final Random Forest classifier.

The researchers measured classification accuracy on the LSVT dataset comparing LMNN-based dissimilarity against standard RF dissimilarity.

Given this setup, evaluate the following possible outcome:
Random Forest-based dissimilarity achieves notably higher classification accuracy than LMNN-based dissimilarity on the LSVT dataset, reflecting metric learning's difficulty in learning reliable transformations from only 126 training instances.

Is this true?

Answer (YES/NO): NO